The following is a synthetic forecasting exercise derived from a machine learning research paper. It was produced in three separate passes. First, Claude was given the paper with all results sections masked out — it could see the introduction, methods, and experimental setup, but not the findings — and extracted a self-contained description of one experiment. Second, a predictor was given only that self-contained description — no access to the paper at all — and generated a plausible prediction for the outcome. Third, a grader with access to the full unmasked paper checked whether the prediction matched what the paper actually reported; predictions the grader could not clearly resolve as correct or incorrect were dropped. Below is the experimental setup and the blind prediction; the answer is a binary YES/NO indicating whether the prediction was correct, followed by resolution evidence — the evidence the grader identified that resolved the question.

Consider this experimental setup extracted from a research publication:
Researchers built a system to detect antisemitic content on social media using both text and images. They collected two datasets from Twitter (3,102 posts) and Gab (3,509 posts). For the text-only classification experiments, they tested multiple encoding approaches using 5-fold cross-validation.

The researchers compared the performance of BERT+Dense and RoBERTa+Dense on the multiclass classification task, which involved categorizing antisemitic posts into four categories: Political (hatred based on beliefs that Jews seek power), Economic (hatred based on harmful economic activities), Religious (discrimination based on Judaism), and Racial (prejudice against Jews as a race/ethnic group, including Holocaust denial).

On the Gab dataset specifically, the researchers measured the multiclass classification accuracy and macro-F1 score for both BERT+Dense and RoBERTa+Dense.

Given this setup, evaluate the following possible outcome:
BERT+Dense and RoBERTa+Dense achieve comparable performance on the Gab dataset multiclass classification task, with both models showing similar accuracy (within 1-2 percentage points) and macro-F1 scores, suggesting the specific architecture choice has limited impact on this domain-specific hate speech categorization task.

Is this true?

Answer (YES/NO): YES